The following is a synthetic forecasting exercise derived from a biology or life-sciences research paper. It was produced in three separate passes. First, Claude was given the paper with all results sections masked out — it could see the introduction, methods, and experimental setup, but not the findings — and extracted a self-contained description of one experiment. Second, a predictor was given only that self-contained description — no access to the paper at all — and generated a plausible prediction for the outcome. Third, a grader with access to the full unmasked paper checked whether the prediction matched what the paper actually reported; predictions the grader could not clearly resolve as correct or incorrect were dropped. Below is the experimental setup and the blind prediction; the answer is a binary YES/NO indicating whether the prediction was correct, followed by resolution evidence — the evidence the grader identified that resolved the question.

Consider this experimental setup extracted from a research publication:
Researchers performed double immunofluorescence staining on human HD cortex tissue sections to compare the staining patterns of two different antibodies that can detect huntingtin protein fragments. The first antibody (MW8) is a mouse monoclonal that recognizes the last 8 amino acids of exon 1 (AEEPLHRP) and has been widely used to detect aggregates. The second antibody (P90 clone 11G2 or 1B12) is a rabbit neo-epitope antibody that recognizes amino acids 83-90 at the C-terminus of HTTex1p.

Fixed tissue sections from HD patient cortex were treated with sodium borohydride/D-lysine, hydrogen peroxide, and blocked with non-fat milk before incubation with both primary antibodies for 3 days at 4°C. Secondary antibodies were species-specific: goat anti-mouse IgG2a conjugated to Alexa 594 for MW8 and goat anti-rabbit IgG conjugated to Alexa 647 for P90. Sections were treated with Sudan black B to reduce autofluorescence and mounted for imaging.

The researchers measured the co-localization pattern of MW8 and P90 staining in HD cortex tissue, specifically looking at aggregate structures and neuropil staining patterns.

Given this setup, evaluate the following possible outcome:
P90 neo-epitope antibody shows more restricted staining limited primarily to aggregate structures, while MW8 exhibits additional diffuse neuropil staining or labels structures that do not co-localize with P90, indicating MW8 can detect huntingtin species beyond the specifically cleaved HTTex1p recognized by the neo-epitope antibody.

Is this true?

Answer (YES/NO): NO